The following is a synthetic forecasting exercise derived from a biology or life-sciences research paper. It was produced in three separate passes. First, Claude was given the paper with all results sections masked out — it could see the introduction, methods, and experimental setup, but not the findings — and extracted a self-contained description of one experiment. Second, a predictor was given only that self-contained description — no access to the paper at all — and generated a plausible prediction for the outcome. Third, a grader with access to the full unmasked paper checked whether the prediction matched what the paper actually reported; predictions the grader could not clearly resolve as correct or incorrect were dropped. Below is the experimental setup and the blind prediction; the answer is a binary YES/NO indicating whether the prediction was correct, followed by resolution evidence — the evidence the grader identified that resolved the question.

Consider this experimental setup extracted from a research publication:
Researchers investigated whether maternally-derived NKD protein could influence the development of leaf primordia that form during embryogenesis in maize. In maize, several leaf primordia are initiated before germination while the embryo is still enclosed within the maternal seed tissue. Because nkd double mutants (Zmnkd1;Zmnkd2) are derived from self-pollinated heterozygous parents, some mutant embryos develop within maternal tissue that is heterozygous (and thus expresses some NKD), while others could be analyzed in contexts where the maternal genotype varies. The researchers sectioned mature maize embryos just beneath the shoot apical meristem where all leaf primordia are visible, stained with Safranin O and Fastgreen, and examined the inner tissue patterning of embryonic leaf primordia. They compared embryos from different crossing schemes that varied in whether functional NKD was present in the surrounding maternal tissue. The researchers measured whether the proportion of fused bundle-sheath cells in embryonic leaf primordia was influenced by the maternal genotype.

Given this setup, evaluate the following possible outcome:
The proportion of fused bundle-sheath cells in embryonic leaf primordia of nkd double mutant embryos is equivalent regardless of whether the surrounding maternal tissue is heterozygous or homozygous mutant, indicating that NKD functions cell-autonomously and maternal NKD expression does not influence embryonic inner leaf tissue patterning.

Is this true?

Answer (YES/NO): NO